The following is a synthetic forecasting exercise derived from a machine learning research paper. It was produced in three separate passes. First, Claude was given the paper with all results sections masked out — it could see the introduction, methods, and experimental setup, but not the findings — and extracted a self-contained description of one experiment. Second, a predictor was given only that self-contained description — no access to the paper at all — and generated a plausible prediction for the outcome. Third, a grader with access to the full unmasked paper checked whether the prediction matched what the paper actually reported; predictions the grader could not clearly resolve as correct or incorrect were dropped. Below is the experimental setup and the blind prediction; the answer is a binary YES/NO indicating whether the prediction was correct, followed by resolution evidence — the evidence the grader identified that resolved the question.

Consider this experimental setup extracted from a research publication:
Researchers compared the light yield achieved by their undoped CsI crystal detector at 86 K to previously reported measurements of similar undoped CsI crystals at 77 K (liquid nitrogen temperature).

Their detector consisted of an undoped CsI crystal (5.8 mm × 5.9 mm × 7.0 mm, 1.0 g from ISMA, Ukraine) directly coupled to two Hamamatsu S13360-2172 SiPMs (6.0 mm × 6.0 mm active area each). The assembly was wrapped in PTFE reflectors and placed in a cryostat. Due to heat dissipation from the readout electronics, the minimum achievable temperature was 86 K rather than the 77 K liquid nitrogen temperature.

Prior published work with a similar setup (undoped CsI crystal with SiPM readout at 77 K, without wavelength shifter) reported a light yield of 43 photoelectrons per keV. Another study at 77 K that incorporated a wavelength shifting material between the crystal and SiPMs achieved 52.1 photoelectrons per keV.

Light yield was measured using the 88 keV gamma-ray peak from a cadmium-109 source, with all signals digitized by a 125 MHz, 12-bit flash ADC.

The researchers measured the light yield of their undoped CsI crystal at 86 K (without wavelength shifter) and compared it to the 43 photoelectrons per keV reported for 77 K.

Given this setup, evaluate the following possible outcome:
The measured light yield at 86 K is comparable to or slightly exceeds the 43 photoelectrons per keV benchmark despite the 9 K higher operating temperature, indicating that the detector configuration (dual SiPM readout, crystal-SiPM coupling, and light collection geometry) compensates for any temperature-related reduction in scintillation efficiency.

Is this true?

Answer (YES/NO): NO